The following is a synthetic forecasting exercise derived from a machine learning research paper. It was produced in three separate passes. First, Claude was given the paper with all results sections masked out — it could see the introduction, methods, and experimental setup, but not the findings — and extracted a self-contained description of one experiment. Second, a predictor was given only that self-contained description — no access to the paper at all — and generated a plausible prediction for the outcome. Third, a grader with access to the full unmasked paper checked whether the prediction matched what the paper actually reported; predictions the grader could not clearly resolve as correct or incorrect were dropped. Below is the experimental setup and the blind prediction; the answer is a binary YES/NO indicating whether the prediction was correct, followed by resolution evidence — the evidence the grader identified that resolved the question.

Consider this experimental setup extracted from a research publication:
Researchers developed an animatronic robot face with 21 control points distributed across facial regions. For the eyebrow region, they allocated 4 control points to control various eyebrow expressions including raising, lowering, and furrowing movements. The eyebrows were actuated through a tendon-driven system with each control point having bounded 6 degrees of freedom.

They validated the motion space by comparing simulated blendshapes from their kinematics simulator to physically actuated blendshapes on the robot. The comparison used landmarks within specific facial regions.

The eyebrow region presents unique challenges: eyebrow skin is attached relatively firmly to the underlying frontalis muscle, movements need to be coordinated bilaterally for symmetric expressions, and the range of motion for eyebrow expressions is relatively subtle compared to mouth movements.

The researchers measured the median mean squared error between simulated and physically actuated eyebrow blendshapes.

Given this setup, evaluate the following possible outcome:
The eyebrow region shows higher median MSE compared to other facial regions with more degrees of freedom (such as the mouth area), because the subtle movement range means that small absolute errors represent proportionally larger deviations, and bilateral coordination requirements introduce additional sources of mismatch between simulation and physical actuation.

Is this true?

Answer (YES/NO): NO